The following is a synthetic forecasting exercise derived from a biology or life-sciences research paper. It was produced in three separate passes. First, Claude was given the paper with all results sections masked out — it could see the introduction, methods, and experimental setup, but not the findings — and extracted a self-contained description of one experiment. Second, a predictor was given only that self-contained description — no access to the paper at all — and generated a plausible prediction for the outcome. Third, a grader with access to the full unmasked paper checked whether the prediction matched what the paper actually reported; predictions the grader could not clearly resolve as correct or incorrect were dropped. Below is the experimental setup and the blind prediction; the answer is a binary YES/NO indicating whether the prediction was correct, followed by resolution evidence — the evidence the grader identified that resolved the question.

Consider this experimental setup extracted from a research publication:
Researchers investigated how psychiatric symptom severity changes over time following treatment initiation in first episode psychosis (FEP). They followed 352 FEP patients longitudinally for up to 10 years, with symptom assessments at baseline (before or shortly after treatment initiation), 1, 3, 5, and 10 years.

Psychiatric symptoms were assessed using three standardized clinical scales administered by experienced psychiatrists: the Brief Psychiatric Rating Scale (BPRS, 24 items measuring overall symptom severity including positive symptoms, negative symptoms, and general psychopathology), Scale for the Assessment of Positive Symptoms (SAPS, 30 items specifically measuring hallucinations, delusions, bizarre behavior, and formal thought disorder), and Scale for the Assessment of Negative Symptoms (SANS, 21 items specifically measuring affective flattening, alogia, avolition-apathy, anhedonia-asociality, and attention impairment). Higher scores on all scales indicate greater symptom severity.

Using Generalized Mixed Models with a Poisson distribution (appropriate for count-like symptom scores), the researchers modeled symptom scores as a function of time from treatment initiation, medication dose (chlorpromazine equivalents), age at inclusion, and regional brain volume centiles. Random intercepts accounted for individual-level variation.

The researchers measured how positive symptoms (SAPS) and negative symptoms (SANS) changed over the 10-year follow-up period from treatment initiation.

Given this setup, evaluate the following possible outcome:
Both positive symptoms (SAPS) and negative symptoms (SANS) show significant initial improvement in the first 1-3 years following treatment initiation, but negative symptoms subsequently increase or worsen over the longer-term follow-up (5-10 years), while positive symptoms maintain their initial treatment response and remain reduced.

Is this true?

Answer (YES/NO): NO